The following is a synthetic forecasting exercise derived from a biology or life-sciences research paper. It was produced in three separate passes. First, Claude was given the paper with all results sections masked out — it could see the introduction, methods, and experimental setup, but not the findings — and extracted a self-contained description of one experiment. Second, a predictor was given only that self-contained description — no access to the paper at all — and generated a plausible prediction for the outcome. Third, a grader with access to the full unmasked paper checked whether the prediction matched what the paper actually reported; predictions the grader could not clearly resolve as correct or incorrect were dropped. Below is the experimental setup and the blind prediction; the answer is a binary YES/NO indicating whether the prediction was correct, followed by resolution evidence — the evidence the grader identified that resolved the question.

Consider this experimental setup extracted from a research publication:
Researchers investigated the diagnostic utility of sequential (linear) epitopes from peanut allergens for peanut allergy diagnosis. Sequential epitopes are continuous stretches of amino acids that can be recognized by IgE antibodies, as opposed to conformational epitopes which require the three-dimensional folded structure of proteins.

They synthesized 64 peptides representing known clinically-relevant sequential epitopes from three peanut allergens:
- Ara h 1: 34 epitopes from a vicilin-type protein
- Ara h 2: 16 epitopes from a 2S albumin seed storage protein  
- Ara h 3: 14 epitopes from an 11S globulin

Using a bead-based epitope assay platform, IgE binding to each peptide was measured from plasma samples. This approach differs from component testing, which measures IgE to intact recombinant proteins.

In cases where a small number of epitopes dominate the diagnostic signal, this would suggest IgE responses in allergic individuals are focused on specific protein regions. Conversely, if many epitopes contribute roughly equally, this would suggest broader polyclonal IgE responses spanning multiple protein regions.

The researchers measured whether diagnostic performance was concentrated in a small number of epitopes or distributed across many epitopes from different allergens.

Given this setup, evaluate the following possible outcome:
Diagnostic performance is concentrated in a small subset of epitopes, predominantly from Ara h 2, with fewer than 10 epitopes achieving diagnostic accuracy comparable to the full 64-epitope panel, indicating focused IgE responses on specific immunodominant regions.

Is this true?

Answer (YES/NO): YES